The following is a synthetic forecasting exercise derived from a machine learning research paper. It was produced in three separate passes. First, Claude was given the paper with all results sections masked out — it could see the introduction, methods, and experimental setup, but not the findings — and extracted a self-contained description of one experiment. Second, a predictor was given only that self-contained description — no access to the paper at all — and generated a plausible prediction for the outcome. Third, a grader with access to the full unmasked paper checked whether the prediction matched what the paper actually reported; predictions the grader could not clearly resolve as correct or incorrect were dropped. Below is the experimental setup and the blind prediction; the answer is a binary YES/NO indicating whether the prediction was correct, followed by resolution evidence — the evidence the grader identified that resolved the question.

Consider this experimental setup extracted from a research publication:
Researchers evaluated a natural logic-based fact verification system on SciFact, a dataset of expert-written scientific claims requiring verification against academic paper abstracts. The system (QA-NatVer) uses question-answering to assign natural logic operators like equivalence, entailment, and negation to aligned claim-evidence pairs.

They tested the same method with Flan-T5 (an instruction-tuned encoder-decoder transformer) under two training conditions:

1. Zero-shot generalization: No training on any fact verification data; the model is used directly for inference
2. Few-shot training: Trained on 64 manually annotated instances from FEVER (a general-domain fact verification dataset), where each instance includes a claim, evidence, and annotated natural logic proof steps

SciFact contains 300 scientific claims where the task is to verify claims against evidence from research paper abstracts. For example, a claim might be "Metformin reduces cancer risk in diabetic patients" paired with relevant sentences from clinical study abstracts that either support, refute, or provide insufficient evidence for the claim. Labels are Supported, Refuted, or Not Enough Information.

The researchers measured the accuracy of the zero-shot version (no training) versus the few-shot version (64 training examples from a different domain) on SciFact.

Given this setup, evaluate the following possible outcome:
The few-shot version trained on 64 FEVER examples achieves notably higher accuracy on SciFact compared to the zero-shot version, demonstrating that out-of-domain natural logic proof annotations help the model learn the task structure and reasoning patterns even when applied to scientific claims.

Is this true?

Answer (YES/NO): YES